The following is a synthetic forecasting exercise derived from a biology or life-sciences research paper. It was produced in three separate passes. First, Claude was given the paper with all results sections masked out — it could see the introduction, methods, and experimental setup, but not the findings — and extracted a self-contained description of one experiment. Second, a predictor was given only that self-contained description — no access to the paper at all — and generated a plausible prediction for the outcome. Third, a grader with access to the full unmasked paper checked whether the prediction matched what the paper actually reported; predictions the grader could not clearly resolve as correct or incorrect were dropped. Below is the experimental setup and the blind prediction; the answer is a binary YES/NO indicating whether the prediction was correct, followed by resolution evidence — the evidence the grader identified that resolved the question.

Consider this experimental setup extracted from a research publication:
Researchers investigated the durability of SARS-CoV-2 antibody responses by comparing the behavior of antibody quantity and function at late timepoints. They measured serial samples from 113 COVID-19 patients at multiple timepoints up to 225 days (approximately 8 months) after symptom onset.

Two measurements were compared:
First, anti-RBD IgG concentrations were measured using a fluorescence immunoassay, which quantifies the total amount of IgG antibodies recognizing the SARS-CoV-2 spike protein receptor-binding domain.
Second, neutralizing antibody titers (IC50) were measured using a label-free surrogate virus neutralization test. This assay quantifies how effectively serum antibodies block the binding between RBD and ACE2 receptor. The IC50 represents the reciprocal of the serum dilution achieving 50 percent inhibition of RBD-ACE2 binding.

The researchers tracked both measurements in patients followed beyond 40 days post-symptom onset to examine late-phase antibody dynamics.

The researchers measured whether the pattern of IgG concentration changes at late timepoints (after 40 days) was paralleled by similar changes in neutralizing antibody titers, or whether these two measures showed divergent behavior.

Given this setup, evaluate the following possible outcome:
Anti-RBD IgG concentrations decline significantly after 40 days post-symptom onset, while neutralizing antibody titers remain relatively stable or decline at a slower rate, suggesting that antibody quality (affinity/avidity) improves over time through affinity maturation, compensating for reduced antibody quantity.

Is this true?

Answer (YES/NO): NO